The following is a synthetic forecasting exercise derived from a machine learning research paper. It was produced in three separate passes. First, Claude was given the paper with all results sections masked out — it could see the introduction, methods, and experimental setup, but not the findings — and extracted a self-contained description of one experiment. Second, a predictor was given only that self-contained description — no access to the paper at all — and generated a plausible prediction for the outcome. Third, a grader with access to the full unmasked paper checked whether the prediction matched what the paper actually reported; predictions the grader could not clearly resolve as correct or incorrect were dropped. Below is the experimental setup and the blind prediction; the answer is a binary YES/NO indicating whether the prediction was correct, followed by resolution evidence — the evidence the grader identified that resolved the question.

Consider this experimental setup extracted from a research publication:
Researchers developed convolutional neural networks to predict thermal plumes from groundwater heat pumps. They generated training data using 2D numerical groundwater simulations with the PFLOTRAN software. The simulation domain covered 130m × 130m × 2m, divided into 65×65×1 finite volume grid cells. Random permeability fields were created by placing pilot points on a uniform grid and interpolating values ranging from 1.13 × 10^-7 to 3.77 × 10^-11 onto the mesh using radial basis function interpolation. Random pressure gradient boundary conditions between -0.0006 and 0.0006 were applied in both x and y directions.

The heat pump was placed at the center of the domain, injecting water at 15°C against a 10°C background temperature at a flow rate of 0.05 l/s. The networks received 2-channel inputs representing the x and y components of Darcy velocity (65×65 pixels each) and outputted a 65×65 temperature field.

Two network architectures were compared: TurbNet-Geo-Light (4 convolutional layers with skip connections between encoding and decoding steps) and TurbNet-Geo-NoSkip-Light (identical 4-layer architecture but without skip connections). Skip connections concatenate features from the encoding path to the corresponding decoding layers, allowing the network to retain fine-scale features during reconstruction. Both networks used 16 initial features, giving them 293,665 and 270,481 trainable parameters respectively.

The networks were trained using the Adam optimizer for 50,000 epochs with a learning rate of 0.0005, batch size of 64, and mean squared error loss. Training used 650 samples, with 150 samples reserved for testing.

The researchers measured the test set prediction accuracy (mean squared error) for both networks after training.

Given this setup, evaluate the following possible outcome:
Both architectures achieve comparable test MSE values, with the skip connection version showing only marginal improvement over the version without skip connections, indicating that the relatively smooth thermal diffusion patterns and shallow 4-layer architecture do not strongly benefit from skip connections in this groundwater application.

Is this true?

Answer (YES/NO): NO